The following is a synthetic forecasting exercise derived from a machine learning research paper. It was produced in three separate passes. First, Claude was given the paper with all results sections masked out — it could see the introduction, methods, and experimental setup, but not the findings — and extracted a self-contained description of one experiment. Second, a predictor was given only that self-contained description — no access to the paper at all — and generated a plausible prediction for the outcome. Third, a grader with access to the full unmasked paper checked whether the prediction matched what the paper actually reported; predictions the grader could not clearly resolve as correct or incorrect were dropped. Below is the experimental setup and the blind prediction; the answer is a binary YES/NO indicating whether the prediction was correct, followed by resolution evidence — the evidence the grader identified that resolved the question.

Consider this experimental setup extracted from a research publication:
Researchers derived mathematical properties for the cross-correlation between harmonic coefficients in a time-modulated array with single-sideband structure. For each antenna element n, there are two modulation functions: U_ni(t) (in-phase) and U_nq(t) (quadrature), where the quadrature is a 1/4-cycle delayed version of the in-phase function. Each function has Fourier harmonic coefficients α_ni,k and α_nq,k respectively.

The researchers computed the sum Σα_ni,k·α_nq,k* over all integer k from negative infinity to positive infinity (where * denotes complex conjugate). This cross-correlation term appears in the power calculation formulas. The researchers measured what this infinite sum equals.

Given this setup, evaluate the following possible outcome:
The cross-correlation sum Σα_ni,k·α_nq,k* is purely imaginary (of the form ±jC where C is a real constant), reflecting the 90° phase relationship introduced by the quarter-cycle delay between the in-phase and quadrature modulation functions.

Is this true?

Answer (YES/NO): NO